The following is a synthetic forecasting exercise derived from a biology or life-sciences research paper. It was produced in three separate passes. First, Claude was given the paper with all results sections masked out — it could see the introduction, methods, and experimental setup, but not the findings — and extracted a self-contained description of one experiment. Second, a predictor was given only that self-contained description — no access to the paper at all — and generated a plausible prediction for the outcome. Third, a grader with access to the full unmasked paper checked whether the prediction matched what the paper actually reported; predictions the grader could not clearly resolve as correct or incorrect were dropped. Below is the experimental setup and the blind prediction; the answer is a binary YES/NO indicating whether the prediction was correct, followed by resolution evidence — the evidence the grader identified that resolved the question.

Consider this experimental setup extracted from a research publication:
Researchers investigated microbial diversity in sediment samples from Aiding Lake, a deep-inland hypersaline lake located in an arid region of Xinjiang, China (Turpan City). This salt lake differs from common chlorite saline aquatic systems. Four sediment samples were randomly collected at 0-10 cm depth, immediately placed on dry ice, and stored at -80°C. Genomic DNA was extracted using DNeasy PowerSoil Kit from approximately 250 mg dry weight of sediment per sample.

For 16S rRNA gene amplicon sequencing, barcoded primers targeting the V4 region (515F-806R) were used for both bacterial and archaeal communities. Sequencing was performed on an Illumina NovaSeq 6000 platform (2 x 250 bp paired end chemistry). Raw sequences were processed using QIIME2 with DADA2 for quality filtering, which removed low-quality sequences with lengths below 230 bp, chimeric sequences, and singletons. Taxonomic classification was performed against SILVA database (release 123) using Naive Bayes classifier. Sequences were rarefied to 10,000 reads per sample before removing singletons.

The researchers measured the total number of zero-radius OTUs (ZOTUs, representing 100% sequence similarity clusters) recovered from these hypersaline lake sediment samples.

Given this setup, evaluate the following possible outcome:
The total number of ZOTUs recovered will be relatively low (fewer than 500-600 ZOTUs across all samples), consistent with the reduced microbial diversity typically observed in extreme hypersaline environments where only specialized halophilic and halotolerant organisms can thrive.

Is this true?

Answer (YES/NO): NO